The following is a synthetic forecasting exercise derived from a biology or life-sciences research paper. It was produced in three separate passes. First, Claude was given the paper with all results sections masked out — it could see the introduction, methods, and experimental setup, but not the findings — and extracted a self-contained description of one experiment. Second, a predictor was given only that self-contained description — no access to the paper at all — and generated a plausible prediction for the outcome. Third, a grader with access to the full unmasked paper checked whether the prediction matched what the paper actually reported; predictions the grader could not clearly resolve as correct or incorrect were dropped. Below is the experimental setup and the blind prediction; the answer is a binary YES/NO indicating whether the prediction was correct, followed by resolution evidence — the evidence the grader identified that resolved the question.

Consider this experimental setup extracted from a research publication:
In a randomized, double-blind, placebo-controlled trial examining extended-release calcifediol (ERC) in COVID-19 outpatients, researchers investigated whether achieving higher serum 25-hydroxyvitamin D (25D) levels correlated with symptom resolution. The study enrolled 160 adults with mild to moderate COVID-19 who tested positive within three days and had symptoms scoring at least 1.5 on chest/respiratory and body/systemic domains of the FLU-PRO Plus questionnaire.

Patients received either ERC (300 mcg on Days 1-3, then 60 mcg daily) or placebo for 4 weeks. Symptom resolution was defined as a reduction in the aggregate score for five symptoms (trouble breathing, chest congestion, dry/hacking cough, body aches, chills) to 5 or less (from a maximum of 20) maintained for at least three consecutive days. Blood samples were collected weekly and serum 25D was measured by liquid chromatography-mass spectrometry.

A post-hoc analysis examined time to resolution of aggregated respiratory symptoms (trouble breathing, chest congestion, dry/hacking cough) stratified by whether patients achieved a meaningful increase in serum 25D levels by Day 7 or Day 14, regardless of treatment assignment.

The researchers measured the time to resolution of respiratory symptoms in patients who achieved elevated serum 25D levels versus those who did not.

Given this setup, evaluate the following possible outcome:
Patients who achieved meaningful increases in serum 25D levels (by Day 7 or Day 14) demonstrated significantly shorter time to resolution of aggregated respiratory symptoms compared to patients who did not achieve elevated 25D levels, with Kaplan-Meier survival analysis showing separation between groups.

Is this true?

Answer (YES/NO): YES